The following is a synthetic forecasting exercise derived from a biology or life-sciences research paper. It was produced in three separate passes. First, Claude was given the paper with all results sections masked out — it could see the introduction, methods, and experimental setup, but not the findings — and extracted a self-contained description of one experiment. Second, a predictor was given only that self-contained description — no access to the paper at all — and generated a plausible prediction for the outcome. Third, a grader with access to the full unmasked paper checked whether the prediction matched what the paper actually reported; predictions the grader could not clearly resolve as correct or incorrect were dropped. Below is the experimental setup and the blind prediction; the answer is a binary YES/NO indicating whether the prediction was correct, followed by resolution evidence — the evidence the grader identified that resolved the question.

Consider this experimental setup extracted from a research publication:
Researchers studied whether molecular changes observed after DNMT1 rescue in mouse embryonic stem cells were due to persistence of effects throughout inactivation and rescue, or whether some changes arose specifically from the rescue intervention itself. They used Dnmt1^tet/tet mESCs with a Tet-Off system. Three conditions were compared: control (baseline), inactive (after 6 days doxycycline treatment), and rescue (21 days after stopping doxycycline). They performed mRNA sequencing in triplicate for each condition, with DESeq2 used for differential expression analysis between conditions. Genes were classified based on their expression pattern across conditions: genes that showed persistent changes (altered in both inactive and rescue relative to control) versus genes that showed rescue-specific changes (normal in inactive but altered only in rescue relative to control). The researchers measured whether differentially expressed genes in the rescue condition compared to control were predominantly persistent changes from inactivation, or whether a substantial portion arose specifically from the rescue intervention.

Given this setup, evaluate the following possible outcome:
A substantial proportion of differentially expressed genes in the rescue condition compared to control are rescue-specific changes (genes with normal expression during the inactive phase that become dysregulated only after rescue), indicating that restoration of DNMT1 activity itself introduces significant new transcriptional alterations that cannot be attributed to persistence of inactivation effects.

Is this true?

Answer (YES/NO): YES